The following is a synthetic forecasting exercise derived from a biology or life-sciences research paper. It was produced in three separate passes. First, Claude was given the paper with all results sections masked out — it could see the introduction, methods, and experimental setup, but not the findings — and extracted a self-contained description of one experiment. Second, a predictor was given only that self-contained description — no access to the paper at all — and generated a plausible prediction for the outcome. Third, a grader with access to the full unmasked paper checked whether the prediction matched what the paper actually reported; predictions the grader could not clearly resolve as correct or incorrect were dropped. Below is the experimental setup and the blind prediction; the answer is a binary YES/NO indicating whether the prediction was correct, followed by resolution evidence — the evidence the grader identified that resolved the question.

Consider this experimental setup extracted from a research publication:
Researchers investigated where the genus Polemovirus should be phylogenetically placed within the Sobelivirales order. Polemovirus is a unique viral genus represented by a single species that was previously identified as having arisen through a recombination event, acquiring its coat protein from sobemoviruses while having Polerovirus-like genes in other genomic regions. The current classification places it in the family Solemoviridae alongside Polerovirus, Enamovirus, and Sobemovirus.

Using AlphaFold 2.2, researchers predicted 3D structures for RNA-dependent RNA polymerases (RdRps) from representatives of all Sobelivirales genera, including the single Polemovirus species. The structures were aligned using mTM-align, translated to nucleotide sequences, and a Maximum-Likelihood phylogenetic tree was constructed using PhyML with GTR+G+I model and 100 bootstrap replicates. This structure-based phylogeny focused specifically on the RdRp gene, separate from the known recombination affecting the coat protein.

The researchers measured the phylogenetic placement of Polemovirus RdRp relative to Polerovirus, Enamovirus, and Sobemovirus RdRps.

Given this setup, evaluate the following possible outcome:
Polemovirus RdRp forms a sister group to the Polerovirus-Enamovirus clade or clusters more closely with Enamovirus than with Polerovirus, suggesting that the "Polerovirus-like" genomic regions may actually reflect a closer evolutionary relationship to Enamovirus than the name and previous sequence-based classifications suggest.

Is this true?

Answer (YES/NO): NO